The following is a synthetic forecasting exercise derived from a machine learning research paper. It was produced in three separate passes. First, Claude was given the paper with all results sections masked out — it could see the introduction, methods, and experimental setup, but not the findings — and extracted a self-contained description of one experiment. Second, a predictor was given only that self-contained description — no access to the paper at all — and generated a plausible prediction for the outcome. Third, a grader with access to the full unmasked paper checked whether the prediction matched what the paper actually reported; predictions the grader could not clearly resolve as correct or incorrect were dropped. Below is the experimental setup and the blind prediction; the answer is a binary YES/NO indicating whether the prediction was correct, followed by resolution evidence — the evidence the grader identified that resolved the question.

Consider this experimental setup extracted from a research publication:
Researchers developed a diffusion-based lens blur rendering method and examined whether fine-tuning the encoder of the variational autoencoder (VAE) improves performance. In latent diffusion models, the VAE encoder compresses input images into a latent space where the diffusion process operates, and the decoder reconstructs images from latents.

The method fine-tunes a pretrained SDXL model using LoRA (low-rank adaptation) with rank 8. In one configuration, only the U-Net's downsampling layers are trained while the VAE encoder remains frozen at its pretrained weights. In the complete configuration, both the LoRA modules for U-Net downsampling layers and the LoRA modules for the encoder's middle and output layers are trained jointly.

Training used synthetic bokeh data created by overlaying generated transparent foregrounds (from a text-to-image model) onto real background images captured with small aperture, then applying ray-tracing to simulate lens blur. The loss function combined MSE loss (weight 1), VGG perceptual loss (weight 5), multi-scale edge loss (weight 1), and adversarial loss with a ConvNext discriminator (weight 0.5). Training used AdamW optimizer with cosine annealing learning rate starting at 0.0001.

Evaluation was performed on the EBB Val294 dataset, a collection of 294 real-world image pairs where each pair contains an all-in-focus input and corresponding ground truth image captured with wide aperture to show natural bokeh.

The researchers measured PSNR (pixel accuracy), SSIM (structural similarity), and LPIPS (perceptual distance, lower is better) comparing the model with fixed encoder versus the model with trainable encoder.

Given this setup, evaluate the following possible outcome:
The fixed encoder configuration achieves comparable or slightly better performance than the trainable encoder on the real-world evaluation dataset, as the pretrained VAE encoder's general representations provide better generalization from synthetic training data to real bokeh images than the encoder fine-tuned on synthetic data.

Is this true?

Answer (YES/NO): NO